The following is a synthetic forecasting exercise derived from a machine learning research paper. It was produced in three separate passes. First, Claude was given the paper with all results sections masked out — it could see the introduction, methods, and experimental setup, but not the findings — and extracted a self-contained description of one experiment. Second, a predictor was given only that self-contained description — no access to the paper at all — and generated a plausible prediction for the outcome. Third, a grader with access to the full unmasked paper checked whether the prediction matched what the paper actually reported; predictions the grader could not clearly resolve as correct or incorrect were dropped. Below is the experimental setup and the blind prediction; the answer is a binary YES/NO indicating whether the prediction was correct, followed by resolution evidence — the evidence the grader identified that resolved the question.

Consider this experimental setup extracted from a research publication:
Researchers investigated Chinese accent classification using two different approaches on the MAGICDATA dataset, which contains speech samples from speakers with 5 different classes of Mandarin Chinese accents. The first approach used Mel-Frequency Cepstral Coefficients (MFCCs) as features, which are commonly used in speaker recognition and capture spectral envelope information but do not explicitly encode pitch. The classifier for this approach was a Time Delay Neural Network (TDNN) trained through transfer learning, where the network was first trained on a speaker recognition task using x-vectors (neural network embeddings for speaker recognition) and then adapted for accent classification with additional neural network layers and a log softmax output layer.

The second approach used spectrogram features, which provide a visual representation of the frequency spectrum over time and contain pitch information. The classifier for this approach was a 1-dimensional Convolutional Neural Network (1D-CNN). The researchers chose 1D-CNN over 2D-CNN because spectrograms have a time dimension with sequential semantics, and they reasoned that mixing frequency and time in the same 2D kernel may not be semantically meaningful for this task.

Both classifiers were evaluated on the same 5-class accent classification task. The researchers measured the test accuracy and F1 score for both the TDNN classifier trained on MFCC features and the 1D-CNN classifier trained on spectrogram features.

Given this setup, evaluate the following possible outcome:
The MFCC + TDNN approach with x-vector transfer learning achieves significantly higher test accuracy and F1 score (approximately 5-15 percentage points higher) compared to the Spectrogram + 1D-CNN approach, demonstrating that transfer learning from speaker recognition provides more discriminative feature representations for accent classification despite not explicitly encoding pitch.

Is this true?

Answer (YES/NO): NO